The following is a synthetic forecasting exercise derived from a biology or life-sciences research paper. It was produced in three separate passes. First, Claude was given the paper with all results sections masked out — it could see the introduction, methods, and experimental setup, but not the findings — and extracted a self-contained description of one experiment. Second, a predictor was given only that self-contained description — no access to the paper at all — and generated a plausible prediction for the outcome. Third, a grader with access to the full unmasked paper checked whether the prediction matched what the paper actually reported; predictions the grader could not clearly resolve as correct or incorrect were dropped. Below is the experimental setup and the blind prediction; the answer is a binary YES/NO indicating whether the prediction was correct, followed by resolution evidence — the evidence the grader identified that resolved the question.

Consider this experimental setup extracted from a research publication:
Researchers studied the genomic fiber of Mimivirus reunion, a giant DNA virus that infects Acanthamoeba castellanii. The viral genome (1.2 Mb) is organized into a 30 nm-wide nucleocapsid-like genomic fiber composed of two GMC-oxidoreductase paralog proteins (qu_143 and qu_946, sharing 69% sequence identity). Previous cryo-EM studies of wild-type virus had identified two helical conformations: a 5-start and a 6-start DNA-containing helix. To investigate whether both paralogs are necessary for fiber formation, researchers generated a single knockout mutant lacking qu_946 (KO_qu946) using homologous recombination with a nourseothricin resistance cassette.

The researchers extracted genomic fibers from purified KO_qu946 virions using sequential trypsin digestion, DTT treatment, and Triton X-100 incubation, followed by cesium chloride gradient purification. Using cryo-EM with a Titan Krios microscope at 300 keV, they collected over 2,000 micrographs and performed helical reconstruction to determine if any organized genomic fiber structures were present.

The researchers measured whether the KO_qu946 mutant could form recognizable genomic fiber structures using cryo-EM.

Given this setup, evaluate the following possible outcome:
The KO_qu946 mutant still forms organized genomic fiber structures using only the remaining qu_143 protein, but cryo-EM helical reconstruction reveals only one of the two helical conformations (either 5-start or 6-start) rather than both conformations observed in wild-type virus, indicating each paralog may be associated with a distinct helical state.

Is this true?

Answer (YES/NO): NO